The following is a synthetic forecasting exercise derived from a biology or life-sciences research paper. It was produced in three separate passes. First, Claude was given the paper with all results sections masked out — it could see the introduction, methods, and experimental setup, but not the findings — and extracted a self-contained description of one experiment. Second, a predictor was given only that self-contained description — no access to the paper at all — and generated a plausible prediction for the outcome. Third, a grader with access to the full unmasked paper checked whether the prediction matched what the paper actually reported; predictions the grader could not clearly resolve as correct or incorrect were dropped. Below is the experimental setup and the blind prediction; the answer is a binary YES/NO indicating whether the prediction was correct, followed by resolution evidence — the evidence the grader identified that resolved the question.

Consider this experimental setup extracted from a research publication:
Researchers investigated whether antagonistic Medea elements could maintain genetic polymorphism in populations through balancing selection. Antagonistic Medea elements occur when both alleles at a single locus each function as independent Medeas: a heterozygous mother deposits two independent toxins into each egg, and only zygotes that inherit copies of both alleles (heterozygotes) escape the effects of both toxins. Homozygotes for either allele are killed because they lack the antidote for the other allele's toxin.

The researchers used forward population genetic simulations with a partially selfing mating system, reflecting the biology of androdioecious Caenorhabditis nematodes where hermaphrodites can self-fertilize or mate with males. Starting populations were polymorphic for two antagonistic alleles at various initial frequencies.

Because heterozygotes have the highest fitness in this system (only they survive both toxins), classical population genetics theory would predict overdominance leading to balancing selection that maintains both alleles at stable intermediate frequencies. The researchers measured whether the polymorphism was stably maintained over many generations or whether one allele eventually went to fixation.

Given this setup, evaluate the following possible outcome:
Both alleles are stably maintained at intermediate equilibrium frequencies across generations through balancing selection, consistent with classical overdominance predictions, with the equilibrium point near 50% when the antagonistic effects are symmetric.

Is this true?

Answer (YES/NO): NO